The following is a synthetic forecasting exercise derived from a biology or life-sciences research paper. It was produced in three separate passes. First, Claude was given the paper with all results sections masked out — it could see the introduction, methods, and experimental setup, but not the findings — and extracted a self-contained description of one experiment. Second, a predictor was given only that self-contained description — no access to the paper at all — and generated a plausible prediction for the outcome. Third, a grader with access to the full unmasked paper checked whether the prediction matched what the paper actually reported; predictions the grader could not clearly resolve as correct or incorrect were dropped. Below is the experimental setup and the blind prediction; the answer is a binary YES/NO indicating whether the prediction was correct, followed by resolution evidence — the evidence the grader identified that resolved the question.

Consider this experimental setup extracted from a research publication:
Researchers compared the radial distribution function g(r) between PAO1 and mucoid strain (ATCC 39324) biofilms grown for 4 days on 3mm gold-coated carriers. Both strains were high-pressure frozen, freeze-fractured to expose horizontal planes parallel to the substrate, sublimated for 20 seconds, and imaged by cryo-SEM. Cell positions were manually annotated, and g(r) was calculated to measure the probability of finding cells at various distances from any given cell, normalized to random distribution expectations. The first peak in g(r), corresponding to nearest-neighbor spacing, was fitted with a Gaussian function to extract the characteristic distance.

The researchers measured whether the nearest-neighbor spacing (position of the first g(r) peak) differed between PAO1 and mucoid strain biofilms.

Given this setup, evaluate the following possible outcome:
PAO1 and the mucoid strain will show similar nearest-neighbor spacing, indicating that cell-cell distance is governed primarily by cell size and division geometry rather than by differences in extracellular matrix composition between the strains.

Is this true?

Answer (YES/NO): NO